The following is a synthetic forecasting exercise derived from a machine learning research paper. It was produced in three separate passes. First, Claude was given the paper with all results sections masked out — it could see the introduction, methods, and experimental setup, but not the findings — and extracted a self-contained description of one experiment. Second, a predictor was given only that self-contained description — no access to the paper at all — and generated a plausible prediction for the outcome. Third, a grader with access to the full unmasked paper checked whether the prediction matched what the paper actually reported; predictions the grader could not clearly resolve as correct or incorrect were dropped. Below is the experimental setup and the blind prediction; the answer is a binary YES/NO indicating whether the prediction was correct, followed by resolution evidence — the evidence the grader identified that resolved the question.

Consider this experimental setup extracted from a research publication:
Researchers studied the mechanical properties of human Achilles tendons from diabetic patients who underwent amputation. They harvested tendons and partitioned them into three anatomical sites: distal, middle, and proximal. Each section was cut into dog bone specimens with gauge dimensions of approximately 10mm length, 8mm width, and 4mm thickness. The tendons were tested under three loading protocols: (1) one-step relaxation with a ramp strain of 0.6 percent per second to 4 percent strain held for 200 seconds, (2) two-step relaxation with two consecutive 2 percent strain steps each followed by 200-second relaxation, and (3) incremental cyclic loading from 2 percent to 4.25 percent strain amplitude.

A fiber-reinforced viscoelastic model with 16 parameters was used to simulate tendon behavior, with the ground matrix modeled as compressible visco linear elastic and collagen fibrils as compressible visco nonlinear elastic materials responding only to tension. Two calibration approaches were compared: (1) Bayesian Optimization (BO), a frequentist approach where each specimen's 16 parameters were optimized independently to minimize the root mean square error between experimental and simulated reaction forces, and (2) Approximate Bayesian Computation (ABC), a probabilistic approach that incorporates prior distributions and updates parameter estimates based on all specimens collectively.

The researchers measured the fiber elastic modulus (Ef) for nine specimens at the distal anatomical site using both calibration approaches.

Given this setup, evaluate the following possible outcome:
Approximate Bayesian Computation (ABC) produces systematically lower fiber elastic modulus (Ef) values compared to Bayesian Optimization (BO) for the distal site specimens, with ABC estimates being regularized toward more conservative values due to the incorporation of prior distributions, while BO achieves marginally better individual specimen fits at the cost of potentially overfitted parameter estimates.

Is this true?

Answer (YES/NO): NO